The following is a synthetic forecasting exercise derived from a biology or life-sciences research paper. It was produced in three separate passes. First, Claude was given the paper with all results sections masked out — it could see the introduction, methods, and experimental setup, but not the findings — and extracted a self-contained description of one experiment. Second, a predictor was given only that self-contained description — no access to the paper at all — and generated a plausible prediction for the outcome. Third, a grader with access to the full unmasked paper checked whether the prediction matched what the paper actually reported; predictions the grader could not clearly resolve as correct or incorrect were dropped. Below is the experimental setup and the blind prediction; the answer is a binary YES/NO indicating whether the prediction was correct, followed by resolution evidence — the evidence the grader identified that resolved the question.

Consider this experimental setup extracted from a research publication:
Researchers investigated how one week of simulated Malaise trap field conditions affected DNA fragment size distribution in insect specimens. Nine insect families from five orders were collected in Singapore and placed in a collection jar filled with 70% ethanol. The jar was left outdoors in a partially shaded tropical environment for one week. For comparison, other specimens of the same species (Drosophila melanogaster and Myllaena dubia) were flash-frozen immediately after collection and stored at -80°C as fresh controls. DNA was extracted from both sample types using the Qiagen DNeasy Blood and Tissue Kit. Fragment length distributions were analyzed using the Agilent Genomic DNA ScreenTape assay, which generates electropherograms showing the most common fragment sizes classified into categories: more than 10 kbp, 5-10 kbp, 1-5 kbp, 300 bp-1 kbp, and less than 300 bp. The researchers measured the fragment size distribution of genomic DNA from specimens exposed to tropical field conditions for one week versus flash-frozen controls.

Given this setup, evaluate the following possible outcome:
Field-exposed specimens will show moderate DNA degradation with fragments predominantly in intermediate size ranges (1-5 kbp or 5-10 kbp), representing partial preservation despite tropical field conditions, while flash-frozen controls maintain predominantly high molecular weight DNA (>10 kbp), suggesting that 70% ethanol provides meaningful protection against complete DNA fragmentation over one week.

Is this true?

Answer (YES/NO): NO